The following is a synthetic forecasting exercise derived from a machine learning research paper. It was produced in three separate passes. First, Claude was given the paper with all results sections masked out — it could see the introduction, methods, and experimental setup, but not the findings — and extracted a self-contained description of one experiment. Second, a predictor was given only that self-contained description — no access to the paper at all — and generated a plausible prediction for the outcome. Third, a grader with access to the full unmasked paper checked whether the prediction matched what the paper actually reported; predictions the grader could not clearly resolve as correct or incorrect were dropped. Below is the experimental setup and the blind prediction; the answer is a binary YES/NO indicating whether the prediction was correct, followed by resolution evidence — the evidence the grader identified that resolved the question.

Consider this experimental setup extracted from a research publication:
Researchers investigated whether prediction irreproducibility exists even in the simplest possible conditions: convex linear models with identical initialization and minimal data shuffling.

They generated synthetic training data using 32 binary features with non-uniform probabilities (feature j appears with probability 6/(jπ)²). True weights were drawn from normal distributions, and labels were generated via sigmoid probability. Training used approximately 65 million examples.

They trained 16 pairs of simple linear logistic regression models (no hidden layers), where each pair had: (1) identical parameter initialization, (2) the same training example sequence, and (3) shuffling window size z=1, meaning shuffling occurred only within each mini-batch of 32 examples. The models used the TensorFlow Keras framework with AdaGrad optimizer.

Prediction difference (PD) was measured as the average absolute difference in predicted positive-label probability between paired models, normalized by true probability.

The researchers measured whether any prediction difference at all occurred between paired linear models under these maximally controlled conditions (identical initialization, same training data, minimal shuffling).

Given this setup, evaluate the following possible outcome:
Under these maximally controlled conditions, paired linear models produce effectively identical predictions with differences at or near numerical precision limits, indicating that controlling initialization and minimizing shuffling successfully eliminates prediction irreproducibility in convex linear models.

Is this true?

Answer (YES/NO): NO